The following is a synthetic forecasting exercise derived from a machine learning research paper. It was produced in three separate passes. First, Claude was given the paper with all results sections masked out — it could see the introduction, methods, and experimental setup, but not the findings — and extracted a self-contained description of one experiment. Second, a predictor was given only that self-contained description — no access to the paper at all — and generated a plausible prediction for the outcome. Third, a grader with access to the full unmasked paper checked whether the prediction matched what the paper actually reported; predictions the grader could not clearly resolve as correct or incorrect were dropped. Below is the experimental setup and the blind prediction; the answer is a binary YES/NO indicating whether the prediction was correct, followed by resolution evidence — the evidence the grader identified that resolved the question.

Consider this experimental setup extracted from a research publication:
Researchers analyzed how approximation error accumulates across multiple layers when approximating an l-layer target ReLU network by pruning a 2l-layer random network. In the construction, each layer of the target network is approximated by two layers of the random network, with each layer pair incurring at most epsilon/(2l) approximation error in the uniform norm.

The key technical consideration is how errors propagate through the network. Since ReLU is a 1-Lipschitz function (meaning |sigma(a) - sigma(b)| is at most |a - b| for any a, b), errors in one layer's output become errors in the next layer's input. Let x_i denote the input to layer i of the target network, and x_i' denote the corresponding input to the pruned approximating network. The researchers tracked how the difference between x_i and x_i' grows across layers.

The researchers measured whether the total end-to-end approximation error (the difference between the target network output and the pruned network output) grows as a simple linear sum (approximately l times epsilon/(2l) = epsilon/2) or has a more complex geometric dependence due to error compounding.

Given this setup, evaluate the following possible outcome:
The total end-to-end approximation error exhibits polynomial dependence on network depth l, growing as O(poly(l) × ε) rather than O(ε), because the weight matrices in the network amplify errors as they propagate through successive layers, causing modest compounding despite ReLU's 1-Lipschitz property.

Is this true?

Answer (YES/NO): NO